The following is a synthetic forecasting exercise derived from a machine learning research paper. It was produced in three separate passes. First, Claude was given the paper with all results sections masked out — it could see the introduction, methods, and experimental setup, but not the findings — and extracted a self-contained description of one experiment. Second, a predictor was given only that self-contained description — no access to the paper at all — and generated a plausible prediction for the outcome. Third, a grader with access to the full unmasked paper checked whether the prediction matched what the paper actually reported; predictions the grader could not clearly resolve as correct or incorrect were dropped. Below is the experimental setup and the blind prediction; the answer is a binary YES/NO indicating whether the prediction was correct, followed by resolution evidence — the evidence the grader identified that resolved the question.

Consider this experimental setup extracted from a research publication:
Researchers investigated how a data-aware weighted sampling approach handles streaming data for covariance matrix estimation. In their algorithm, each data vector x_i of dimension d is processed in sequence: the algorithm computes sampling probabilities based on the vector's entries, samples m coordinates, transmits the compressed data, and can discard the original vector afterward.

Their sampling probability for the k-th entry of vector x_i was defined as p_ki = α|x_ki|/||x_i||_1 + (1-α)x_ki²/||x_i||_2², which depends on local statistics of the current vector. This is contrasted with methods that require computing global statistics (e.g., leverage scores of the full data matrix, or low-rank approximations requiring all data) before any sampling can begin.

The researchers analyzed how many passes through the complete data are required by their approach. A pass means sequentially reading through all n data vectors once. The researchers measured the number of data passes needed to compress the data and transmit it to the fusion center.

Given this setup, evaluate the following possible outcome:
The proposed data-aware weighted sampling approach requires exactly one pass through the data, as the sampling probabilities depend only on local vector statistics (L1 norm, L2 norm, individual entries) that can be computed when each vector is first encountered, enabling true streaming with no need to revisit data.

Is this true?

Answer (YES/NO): YES